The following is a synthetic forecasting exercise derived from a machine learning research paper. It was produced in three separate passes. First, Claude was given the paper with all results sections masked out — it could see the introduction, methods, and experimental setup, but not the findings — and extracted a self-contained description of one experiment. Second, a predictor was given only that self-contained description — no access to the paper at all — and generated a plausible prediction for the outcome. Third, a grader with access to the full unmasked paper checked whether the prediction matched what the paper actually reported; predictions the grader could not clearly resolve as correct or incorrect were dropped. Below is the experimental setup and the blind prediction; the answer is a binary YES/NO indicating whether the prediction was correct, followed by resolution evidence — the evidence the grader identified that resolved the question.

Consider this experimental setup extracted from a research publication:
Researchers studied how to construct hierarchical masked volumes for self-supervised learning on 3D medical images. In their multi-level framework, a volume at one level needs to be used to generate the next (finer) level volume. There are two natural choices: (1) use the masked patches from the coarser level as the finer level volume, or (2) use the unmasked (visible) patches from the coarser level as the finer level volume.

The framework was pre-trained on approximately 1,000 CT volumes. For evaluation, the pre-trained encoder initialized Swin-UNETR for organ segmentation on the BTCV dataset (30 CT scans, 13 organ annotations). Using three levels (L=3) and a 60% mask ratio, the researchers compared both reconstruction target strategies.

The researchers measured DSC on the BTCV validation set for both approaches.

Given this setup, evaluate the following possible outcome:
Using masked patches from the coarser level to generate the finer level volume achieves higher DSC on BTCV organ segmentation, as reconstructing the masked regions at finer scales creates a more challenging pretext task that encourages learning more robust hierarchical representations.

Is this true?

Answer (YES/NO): YES